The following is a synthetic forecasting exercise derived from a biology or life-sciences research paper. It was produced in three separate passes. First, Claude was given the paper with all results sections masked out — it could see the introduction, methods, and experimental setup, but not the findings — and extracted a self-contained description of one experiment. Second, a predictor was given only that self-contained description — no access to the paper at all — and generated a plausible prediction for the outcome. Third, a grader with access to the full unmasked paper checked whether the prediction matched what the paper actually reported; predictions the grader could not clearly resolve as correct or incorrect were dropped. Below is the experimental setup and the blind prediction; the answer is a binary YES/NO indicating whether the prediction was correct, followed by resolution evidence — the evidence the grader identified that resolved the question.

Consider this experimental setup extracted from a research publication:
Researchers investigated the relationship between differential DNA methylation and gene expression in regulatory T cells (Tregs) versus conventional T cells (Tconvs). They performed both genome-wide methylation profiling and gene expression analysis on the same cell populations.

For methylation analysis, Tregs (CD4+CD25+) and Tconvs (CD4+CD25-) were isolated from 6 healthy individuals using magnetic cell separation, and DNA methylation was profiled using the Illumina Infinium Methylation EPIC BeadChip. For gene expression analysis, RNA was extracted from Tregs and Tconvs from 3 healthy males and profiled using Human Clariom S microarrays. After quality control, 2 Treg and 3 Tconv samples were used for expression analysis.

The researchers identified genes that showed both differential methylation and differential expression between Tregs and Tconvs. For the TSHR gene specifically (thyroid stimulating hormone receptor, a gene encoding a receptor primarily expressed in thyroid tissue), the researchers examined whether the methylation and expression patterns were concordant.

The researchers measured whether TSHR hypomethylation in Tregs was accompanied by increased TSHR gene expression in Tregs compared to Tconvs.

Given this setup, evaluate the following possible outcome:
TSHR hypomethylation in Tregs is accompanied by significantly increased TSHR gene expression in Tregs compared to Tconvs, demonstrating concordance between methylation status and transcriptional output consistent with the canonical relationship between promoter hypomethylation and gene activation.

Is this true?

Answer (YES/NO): YES